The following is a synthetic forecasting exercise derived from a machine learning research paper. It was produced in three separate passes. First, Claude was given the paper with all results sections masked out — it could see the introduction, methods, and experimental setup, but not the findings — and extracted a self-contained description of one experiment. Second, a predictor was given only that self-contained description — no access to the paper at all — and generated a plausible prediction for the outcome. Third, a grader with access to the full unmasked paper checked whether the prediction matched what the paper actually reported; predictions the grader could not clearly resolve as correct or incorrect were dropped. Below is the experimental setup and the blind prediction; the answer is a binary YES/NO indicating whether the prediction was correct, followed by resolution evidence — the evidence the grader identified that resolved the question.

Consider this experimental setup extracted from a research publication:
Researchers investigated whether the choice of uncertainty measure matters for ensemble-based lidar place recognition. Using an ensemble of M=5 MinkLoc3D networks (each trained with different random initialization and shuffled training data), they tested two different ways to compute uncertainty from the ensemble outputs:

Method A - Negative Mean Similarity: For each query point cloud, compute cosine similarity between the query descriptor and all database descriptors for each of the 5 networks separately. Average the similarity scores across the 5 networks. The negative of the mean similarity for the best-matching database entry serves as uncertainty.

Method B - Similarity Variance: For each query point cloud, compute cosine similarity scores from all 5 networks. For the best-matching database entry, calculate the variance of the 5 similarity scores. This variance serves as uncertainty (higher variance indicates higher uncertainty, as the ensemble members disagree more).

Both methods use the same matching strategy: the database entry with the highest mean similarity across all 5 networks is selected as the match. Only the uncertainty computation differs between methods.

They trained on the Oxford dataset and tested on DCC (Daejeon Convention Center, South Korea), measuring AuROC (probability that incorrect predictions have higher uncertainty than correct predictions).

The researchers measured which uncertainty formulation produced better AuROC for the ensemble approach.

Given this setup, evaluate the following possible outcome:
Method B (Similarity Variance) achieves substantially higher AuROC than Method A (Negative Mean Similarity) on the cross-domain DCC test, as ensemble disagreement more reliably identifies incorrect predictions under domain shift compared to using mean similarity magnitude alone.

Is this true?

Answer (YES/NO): NO